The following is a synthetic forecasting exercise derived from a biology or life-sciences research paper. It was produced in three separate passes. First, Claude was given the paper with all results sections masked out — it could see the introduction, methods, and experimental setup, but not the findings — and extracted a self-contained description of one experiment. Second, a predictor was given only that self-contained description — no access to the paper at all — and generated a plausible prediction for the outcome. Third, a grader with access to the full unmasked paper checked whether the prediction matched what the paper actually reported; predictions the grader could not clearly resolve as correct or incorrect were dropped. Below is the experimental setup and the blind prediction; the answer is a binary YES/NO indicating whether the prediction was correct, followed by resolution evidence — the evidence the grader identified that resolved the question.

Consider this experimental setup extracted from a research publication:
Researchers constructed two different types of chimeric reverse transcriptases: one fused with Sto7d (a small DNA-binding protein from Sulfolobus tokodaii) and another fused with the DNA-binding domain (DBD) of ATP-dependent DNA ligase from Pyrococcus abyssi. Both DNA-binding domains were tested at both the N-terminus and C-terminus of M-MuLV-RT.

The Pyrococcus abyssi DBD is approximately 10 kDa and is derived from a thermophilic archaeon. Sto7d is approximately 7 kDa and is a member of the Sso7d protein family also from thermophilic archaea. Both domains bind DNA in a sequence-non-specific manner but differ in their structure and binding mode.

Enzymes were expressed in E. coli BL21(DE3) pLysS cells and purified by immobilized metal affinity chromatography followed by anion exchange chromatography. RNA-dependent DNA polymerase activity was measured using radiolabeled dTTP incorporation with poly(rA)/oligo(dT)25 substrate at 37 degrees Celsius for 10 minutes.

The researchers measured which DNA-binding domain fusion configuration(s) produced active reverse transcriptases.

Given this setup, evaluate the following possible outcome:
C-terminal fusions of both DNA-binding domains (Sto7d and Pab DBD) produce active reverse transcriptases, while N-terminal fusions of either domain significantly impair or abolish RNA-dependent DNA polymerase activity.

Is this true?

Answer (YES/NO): NO